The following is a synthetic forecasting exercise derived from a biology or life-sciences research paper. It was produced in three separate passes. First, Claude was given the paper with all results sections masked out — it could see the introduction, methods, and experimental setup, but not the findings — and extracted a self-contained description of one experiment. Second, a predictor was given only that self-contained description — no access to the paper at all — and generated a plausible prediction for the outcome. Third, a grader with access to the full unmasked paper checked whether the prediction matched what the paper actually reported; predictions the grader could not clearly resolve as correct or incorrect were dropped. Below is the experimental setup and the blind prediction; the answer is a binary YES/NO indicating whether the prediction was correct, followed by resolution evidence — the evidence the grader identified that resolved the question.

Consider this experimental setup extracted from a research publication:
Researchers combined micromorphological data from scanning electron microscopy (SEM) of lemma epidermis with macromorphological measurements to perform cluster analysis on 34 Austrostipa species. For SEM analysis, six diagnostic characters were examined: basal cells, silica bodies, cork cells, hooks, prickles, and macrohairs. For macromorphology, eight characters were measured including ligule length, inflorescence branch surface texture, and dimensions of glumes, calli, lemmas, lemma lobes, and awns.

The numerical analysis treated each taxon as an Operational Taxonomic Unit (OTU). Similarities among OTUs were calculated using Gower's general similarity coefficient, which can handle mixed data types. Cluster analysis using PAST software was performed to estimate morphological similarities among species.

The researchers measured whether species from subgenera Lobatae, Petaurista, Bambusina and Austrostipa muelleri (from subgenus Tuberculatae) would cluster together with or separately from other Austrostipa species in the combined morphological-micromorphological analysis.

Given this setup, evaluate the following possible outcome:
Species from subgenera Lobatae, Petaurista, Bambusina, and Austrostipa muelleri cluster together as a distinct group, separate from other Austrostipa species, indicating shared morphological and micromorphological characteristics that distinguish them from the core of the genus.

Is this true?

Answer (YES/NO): NO